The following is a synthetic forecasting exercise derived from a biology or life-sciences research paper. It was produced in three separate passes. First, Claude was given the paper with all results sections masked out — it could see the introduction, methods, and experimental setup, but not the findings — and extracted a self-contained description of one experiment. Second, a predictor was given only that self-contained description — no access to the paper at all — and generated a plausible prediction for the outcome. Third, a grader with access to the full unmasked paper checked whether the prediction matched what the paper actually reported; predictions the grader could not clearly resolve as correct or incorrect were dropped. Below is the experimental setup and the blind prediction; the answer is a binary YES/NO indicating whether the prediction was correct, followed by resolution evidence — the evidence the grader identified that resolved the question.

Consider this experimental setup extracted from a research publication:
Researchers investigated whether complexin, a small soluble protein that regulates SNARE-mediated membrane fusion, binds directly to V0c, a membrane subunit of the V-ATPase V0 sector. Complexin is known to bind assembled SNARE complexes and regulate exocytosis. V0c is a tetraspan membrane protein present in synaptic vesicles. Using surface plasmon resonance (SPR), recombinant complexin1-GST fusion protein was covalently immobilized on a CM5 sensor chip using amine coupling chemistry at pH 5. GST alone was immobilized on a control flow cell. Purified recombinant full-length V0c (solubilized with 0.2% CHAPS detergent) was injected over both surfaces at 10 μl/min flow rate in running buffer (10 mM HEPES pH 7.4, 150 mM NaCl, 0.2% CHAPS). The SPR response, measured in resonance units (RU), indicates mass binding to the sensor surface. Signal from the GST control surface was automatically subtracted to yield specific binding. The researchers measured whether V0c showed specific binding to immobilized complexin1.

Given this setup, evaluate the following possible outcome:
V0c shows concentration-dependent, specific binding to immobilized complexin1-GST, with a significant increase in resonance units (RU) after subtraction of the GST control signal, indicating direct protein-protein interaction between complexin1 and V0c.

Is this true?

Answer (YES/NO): NO